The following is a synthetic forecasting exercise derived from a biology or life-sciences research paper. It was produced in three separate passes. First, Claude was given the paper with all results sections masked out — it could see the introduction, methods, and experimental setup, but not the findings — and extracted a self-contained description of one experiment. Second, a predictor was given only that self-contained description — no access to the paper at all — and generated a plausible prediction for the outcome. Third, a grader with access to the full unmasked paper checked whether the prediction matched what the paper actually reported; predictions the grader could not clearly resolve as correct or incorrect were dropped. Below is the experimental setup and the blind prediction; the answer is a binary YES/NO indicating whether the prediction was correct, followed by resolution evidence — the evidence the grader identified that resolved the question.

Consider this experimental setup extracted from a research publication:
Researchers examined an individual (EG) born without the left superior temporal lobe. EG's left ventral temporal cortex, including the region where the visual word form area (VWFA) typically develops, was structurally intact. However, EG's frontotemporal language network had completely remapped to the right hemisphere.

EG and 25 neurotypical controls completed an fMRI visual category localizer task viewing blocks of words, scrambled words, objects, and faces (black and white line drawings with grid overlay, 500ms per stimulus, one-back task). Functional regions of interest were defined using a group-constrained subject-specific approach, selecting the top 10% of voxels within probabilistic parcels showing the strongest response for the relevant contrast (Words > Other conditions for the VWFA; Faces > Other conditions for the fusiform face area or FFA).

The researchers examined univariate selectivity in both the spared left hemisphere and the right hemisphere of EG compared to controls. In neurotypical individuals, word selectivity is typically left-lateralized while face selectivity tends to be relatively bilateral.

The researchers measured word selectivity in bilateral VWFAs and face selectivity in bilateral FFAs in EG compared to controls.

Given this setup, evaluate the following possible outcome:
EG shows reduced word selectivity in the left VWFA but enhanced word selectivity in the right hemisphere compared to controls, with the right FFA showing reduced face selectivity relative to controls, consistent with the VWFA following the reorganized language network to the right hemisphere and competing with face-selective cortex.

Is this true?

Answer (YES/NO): NO